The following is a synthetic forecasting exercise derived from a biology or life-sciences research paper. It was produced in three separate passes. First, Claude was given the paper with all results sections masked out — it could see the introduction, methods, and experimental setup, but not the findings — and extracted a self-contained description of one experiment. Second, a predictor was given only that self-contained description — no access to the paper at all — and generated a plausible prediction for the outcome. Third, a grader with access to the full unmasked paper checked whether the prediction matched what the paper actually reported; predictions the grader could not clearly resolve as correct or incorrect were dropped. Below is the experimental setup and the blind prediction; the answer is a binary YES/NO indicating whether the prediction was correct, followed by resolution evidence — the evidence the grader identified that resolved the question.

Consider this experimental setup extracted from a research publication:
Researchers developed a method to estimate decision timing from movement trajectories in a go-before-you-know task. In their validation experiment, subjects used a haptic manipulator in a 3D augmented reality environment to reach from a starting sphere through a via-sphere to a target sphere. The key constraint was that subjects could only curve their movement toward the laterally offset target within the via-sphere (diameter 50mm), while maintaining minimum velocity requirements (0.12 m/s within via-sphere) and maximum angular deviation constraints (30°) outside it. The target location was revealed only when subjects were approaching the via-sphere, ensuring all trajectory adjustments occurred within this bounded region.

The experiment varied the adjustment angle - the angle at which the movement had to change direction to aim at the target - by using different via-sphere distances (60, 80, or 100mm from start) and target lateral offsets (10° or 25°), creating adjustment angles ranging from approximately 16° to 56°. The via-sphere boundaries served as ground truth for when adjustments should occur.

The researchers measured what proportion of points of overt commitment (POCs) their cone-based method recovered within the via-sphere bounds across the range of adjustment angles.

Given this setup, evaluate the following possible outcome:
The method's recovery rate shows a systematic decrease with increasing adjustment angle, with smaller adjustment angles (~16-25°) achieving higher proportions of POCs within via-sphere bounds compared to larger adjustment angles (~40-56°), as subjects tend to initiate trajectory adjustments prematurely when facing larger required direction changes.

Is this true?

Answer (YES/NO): NO